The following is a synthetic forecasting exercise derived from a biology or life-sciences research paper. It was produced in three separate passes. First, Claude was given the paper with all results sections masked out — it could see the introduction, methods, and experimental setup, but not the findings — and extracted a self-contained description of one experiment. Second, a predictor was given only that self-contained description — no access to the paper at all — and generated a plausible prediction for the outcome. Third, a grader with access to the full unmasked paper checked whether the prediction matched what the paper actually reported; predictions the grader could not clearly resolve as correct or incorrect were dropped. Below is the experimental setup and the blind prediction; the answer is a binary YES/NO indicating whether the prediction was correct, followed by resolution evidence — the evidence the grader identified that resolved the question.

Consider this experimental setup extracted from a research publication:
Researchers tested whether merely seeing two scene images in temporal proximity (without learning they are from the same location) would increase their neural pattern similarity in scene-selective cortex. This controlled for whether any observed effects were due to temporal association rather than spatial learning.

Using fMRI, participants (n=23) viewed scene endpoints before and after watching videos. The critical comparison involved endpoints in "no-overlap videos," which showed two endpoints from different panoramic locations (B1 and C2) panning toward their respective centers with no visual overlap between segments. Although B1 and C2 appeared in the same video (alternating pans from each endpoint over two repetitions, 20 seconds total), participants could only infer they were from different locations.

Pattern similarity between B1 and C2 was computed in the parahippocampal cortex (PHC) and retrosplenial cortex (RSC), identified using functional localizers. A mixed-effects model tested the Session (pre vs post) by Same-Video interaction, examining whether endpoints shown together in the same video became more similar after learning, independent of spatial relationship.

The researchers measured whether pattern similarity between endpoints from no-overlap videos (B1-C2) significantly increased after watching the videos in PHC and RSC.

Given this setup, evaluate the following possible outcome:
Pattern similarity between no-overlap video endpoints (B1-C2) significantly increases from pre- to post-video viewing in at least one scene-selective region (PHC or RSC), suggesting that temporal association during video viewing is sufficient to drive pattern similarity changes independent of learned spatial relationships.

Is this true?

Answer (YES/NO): NO